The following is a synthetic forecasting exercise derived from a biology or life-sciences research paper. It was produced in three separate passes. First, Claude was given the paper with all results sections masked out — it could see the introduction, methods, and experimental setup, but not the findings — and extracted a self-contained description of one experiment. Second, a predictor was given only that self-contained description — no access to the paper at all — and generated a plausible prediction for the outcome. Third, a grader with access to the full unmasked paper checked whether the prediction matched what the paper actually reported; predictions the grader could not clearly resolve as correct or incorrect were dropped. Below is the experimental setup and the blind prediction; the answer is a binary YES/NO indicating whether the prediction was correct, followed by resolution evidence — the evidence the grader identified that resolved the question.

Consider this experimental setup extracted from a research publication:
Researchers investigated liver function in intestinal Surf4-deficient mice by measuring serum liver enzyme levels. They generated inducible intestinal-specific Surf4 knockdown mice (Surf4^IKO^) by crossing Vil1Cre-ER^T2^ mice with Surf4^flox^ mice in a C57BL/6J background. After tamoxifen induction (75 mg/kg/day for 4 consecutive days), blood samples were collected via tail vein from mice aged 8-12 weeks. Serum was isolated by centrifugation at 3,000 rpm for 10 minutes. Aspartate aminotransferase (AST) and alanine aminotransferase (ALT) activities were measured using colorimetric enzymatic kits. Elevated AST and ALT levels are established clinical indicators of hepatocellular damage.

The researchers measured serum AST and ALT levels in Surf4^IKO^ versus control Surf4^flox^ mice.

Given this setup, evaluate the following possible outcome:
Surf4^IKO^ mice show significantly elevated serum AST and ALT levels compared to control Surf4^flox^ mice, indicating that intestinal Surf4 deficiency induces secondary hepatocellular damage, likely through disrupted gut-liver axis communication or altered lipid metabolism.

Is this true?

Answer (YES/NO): NO